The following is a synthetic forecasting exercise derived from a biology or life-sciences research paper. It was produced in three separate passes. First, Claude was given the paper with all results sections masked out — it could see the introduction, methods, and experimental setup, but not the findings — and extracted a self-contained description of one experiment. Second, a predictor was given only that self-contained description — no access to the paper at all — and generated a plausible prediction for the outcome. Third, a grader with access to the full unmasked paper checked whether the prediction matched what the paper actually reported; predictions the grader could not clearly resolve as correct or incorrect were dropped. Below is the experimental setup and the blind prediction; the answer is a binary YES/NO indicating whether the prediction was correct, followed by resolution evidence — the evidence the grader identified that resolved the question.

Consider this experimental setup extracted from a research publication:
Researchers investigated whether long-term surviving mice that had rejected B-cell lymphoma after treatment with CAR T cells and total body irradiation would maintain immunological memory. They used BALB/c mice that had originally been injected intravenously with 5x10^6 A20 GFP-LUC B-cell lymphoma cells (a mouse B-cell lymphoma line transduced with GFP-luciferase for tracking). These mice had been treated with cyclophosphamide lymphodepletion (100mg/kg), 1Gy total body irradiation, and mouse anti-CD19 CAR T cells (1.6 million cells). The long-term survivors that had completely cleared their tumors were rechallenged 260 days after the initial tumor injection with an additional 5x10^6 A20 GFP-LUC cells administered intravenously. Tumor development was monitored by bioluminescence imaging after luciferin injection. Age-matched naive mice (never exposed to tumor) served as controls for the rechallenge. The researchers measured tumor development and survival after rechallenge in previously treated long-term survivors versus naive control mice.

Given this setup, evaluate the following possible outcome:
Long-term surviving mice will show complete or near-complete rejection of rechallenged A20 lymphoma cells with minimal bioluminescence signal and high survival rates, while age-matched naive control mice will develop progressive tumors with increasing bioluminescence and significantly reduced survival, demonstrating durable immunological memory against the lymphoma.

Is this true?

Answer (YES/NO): YES